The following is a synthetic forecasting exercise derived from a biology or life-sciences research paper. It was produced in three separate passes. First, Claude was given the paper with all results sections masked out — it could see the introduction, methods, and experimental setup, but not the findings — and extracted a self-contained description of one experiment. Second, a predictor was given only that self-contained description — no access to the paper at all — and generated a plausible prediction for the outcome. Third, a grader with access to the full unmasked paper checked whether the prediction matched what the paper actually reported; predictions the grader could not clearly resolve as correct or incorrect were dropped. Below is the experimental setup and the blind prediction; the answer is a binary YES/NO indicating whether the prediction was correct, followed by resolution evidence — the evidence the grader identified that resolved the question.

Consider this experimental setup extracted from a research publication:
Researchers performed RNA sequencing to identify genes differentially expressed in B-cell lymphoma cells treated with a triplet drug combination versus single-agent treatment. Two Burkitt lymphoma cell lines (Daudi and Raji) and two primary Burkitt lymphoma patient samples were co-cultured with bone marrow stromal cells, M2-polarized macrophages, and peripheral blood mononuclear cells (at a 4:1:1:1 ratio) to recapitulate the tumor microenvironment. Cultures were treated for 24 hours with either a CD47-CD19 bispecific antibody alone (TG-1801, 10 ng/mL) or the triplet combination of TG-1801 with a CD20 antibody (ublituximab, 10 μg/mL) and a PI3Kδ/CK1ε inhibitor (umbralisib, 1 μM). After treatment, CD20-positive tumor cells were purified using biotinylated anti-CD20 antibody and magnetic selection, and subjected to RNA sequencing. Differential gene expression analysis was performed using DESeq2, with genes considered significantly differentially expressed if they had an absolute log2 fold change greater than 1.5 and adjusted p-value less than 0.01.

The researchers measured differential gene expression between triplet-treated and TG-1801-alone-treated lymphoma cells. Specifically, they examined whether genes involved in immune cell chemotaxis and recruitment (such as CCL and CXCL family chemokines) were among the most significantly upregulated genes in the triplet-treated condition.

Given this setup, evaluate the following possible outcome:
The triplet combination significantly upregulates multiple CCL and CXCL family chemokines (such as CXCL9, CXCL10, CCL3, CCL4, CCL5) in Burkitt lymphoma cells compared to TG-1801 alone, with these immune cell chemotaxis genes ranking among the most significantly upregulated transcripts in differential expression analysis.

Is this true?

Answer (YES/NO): NO